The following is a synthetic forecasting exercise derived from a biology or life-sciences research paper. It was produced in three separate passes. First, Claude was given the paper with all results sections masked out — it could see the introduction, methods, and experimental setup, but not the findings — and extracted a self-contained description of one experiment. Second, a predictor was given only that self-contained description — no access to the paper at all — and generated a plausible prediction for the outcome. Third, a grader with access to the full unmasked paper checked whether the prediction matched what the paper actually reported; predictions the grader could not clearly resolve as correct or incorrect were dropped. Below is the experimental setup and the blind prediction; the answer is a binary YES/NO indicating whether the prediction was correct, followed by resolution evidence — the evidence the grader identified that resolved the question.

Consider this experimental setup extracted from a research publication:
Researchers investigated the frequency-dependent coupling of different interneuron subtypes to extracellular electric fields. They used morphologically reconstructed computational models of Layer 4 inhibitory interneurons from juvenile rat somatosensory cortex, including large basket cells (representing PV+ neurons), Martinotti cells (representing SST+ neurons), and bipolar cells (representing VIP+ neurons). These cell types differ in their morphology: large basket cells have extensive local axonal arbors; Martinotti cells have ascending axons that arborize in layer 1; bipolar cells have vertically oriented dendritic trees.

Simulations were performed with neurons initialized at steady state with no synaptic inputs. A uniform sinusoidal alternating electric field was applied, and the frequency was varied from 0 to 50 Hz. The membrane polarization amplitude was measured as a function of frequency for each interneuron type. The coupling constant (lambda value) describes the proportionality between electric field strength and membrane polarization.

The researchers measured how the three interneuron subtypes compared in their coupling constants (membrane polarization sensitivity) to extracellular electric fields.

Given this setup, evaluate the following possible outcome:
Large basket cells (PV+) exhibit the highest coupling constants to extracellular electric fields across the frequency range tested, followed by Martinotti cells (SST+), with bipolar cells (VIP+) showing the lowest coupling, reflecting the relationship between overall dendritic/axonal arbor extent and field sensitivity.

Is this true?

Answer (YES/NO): NO